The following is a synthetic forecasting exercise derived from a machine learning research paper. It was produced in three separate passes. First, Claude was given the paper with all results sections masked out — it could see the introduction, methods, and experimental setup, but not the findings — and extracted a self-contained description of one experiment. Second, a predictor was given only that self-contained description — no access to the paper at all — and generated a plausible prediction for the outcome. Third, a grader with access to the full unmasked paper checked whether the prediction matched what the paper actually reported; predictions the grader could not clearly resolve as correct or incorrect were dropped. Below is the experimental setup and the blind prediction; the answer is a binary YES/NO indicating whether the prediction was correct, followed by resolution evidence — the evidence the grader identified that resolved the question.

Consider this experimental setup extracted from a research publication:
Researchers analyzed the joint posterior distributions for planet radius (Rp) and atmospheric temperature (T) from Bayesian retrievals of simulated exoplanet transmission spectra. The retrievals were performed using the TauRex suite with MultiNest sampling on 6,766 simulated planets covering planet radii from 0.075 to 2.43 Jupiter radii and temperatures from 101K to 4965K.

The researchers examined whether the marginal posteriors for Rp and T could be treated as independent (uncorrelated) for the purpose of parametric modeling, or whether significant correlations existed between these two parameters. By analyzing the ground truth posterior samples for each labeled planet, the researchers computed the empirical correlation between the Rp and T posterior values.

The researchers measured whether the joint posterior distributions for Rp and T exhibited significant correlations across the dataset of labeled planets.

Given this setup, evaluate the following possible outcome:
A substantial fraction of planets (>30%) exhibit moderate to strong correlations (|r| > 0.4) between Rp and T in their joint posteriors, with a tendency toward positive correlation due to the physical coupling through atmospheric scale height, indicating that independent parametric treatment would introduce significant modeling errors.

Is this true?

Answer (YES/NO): NO